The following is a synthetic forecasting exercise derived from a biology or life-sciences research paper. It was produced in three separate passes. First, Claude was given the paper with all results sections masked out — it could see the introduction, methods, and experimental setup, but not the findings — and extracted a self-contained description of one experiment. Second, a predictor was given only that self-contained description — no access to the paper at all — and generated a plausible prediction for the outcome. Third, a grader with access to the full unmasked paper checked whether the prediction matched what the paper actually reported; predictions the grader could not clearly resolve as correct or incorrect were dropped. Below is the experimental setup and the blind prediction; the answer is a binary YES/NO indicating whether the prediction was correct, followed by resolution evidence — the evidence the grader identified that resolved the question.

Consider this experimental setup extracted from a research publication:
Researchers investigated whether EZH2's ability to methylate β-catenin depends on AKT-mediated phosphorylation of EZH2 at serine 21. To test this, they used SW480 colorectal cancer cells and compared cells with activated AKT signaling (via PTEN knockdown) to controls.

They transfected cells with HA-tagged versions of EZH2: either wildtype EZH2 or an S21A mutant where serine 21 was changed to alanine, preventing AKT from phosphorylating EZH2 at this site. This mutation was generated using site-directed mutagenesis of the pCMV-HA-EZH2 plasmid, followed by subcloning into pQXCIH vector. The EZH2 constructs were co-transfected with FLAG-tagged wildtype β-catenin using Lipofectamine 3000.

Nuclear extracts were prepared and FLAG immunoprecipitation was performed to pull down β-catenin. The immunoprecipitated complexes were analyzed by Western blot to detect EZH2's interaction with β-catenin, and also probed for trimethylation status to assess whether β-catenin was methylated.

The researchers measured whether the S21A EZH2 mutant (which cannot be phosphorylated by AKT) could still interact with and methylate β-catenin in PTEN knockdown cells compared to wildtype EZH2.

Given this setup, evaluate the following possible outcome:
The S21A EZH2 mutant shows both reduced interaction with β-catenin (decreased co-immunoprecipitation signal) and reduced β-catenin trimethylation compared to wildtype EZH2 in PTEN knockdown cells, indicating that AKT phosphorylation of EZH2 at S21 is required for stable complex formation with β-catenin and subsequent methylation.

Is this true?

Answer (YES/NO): YES